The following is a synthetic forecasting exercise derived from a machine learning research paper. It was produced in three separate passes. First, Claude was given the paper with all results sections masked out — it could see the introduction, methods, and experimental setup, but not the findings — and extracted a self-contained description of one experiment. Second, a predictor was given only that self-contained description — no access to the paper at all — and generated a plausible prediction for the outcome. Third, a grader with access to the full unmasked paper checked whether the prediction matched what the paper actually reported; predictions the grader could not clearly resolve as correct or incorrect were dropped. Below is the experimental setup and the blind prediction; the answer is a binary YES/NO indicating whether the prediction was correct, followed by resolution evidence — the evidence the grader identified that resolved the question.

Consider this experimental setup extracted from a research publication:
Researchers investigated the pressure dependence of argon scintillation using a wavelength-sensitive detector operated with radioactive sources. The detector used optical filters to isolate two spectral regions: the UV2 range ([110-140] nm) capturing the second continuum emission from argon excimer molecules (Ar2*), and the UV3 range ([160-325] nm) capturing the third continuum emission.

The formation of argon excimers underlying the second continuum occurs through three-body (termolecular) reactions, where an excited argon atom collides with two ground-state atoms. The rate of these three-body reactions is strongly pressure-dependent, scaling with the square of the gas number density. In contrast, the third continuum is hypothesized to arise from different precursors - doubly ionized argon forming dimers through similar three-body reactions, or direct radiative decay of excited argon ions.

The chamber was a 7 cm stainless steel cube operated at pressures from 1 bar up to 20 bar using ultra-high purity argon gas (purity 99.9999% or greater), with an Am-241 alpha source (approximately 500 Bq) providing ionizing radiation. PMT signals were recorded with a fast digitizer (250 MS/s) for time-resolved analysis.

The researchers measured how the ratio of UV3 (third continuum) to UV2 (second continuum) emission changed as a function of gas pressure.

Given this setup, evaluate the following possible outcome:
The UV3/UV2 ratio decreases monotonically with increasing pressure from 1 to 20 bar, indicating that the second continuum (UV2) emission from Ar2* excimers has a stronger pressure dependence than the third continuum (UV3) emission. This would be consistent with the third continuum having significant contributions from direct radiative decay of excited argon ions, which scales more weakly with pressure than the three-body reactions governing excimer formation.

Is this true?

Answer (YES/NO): YES